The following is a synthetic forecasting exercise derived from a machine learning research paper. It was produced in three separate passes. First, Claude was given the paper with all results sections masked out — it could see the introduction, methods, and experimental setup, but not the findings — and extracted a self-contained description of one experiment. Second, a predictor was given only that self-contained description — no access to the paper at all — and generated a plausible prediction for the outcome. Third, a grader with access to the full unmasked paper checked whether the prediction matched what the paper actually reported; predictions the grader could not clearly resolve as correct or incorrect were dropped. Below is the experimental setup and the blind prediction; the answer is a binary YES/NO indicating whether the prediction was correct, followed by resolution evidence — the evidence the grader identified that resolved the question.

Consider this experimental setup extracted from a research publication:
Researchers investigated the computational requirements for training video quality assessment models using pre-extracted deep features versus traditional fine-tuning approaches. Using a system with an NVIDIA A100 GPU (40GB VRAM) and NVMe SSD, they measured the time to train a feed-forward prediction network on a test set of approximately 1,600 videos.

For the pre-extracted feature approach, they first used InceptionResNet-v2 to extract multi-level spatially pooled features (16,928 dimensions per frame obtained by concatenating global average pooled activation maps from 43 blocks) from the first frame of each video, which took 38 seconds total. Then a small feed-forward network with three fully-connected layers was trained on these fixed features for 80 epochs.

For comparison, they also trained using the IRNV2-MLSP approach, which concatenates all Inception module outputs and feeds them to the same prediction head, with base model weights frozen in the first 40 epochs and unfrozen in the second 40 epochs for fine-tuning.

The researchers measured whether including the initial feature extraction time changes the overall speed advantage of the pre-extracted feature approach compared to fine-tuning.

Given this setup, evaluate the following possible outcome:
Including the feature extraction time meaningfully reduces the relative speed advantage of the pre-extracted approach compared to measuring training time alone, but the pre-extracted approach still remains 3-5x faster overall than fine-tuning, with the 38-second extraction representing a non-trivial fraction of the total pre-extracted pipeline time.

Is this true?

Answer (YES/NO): NO